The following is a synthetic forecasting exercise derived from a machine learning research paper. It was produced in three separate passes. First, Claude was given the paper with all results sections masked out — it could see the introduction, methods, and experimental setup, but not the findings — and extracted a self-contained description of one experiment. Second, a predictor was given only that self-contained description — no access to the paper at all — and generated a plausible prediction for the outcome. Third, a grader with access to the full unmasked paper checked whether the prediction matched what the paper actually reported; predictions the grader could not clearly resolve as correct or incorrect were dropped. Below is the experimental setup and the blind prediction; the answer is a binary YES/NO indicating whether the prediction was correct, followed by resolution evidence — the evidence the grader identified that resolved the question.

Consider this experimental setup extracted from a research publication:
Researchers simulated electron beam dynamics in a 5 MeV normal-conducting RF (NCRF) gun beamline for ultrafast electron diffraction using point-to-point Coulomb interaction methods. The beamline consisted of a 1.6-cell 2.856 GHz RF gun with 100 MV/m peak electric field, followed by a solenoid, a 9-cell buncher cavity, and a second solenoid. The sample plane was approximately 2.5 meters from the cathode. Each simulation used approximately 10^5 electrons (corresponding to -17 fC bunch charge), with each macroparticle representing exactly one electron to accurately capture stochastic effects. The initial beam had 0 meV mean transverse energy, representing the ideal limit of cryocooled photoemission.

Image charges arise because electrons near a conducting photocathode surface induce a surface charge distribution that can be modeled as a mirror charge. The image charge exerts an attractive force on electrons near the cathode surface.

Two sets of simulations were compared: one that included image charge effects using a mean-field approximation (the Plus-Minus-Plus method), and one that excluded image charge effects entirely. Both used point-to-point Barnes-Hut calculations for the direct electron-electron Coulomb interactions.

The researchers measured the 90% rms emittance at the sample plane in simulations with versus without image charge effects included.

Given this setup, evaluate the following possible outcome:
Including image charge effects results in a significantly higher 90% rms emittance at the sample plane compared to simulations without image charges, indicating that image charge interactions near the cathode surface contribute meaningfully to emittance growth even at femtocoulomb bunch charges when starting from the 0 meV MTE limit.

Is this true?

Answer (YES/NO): NO